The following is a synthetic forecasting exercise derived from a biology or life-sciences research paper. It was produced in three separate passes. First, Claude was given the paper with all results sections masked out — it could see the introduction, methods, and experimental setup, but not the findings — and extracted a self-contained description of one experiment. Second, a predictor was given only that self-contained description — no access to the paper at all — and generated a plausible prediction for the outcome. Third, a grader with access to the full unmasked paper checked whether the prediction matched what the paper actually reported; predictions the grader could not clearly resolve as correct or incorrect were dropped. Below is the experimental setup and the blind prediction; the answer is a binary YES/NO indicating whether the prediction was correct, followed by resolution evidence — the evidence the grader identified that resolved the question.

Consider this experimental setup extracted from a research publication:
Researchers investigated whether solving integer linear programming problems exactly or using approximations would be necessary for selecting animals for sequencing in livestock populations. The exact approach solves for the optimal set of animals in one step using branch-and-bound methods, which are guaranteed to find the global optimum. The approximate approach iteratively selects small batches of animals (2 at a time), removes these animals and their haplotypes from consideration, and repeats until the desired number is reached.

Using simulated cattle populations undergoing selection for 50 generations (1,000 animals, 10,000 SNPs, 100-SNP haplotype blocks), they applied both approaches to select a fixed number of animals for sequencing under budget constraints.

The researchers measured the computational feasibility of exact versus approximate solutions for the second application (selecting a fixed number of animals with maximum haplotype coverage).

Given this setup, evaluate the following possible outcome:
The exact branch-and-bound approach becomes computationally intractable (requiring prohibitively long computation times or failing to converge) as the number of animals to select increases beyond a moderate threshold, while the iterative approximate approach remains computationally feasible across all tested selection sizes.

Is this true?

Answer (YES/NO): YES